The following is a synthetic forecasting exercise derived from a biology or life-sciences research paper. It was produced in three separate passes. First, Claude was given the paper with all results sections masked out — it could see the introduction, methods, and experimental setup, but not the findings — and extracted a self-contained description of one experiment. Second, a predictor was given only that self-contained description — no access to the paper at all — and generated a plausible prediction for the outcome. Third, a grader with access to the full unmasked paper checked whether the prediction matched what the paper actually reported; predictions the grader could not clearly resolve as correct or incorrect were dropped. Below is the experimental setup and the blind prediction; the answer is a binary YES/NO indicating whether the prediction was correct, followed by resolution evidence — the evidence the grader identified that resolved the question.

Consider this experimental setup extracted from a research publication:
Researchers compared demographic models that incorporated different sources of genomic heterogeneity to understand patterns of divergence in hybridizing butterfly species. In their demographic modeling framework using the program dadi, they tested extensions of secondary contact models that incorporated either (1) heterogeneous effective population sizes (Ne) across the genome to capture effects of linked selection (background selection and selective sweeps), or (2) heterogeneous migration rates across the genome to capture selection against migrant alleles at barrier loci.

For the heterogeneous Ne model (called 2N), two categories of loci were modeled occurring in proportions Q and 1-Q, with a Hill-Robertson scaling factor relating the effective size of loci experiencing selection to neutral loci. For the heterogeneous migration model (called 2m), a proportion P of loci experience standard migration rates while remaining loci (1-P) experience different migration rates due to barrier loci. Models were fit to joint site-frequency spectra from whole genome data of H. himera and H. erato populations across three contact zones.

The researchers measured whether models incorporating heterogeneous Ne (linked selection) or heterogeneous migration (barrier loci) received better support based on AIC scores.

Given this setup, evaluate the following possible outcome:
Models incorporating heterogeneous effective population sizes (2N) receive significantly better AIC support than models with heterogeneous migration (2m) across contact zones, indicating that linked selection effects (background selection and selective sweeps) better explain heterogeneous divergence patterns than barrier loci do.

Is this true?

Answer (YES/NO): YES